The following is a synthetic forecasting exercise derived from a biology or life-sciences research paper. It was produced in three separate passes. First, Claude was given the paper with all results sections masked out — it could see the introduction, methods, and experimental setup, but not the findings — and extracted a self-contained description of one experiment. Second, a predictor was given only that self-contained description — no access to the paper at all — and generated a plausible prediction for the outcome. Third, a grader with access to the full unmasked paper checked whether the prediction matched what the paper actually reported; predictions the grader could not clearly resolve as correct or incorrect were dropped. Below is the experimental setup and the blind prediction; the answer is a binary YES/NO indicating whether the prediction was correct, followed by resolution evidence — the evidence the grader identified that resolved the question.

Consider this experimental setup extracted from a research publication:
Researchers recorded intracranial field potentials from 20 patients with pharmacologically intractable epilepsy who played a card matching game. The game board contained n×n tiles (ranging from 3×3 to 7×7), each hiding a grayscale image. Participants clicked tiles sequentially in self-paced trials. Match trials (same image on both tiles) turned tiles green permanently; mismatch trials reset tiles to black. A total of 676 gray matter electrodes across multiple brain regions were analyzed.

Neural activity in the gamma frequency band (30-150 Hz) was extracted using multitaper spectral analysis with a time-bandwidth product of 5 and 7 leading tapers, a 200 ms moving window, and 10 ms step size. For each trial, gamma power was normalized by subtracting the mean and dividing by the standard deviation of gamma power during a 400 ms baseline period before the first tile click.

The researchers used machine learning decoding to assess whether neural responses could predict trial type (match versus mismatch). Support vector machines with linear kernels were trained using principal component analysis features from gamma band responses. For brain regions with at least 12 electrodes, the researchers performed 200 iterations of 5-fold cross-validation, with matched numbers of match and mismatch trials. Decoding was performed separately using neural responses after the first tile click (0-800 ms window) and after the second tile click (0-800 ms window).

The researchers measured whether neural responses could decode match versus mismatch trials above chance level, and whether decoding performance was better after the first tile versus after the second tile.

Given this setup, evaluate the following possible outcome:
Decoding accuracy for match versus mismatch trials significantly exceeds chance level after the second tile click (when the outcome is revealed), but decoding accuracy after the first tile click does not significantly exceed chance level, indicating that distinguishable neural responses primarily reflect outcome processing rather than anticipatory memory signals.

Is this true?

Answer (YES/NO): NO